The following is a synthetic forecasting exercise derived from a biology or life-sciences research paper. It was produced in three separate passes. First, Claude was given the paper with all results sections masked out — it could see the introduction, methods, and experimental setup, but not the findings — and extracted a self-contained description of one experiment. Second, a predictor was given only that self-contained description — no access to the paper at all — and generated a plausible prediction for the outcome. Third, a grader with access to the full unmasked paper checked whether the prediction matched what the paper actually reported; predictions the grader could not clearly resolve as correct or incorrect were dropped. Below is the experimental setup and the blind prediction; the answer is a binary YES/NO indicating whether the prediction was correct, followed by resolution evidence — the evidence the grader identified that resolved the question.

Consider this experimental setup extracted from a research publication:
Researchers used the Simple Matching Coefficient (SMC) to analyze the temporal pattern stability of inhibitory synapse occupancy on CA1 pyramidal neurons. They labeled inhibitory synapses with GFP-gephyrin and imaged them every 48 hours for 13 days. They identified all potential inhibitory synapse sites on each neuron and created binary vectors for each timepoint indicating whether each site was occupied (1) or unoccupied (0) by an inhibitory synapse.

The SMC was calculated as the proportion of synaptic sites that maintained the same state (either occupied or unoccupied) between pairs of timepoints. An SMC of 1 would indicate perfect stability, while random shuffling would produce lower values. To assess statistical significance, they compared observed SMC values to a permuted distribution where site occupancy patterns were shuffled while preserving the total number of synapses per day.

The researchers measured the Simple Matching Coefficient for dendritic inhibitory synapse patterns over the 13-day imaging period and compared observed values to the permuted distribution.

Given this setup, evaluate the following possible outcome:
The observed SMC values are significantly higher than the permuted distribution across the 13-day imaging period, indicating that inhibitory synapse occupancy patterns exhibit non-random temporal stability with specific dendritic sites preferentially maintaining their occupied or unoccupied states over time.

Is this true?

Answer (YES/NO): YES